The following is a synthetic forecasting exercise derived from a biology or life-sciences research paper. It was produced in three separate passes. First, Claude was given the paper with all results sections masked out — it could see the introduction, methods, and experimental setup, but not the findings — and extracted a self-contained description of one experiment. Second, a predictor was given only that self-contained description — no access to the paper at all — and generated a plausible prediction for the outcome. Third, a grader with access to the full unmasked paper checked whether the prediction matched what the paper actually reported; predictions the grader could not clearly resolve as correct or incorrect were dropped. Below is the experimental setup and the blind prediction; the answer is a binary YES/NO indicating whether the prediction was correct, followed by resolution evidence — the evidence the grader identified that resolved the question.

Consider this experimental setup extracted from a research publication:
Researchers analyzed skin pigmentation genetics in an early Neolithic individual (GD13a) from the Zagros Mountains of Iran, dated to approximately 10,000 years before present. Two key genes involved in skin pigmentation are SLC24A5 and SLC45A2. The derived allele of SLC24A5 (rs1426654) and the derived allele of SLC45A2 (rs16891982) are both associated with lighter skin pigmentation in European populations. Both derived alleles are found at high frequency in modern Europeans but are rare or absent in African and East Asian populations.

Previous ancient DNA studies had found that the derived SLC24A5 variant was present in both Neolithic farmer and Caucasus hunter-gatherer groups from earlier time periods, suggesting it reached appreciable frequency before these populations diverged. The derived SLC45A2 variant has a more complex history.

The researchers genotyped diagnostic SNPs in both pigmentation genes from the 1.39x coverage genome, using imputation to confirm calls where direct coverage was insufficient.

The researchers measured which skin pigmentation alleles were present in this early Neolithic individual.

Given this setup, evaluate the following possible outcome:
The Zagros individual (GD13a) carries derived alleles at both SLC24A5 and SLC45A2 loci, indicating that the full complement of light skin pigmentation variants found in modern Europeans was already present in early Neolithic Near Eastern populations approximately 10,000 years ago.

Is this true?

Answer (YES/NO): NO